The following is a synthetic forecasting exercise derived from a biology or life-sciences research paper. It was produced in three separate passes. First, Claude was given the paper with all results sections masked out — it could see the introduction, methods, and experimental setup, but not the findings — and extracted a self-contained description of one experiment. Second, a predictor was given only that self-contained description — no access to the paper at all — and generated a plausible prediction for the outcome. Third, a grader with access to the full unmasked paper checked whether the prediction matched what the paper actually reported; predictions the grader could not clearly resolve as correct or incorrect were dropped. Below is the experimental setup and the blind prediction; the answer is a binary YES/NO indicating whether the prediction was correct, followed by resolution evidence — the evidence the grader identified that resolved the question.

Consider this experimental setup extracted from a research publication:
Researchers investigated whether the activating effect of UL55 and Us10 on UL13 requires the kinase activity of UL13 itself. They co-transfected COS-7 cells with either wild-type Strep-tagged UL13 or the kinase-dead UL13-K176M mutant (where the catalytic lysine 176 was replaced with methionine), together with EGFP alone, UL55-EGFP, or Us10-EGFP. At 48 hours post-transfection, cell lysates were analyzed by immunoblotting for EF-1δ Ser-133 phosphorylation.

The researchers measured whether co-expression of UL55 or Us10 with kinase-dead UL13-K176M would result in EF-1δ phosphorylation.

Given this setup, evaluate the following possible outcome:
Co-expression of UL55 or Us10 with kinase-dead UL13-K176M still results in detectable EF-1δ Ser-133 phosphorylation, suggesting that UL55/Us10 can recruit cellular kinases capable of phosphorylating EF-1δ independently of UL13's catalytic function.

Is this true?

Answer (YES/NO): NO